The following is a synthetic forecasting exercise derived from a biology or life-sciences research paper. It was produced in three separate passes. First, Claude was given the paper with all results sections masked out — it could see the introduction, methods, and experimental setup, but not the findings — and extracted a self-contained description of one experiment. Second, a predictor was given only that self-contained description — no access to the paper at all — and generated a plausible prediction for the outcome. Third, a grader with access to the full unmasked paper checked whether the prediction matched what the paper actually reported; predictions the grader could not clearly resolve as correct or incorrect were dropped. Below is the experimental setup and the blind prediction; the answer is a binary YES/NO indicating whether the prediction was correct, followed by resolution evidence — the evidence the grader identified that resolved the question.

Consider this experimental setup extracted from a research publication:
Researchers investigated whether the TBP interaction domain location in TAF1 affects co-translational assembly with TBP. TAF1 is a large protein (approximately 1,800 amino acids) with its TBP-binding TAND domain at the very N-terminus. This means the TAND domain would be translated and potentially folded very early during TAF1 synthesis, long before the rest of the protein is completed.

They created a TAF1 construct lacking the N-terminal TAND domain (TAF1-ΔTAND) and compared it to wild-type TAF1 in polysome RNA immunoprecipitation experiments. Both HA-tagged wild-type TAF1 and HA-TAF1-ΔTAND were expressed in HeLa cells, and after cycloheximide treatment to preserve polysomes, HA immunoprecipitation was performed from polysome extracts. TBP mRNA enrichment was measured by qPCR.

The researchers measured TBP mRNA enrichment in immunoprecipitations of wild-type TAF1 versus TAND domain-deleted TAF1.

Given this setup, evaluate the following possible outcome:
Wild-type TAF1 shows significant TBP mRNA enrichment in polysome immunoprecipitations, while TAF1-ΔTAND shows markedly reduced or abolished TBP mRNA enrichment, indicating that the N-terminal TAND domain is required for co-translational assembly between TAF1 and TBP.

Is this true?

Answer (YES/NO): NO